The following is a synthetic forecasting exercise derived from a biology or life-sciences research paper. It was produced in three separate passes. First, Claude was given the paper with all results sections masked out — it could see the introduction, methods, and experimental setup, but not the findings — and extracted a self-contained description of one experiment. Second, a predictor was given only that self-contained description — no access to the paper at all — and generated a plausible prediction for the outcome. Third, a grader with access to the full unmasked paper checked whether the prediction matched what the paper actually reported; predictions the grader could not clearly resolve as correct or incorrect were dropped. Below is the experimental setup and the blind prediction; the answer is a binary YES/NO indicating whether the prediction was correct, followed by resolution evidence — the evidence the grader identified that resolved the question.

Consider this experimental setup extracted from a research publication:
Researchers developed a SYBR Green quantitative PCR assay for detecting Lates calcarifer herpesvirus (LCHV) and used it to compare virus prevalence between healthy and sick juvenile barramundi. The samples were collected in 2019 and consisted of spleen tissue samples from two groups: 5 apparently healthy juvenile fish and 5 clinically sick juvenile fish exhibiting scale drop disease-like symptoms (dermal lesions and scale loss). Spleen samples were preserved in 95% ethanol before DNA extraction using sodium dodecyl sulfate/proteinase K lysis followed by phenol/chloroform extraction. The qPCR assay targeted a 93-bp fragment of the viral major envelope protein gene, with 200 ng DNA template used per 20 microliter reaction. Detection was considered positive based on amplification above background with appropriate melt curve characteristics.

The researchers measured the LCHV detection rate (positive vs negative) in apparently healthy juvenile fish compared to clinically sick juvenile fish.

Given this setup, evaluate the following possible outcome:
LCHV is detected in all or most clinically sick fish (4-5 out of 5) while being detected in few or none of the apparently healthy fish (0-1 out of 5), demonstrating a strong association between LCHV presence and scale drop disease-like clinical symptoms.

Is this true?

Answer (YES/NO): YES